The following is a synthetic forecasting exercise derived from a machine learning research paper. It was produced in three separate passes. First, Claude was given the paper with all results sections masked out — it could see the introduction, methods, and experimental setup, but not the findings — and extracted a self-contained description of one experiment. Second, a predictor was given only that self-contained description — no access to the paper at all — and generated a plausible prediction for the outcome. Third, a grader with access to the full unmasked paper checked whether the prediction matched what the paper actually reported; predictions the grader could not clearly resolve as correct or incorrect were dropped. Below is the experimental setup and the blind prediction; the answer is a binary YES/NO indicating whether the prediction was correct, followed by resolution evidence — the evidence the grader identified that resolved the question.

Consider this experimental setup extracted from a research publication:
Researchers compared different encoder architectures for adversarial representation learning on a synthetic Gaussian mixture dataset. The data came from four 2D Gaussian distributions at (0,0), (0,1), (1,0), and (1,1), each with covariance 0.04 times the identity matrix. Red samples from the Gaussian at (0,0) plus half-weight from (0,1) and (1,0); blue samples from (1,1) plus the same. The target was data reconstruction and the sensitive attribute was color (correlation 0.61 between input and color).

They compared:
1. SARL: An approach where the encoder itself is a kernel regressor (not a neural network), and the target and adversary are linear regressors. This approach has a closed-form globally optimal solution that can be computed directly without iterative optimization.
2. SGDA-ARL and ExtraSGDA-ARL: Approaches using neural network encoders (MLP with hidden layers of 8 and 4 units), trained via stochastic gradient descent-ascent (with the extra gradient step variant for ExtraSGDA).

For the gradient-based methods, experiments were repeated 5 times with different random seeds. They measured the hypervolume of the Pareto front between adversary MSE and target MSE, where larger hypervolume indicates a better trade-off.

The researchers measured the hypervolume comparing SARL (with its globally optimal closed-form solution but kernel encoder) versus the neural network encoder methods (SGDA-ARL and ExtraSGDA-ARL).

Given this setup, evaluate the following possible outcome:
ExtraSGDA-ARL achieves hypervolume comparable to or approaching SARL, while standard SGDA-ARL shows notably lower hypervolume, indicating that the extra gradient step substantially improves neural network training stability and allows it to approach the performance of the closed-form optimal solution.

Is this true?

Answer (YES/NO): NO